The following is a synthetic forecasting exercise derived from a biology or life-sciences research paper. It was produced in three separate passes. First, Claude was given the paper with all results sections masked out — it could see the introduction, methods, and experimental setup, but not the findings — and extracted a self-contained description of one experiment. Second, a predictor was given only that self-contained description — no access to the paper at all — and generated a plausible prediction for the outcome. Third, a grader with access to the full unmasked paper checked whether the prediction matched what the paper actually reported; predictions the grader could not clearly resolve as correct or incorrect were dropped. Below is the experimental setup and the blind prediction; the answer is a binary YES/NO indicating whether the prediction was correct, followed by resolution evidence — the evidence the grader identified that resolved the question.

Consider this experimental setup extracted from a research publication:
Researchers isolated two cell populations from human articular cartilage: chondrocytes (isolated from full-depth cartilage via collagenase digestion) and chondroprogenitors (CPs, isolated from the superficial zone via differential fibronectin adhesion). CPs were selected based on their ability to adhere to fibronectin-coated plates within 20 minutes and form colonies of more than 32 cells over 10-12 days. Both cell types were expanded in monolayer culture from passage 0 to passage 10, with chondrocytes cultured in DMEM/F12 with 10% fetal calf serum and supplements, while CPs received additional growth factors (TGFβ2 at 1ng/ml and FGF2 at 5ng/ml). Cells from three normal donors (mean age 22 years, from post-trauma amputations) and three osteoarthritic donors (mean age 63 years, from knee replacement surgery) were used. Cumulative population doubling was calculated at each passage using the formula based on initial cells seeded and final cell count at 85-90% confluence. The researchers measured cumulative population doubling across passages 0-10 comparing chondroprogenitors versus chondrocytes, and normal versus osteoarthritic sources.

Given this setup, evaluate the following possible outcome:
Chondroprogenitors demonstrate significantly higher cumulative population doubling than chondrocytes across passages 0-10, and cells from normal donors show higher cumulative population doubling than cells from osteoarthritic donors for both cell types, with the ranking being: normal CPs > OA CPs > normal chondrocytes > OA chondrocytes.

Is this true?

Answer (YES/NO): NO